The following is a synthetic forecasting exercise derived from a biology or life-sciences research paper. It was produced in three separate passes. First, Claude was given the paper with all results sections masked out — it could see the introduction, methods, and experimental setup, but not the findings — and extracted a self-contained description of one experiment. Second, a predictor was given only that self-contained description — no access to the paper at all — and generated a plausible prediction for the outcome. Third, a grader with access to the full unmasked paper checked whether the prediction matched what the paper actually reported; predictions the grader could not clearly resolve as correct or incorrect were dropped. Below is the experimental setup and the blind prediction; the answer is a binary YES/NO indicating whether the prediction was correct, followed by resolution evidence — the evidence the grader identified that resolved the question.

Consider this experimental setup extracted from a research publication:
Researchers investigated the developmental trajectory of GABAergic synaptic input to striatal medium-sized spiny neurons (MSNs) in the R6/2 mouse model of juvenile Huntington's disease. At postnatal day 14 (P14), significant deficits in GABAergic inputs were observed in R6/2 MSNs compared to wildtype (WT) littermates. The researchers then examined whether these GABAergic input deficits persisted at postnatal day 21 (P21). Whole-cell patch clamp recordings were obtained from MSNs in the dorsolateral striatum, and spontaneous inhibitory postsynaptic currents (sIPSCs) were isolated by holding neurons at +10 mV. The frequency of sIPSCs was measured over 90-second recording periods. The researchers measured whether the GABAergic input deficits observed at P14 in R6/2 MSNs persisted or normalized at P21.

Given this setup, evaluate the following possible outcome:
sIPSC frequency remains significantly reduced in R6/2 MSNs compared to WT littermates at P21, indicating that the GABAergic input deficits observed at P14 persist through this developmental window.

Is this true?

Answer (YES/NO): NO